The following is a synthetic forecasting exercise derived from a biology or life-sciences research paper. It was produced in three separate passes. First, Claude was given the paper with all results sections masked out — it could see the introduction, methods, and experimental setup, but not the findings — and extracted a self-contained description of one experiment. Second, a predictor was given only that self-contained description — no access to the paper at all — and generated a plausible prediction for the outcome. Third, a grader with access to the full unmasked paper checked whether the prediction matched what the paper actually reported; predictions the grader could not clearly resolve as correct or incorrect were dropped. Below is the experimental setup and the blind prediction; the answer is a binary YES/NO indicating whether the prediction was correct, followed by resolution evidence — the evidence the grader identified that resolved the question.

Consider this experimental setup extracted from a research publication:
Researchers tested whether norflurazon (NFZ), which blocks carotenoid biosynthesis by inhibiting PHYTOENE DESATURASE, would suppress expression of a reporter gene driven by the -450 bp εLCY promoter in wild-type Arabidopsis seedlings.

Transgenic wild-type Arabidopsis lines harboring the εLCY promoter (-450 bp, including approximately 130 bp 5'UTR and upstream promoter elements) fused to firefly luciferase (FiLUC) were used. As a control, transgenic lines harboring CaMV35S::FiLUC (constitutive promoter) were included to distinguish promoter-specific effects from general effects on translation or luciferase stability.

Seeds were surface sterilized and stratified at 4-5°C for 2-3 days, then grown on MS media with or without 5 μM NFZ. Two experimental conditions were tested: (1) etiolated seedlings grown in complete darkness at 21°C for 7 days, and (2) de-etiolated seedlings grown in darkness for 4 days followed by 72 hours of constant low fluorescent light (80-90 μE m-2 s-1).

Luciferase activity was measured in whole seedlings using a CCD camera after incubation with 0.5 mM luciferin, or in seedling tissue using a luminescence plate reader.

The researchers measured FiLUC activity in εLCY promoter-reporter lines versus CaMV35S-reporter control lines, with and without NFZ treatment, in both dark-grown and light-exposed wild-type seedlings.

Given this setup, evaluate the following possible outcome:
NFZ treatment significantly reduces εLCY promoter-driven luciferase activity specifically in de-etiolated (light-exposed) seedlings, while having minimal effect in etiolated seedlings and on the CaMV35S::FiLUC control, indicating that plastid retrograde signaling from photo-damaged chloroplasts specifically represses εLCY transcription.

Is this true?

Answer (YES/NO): NO